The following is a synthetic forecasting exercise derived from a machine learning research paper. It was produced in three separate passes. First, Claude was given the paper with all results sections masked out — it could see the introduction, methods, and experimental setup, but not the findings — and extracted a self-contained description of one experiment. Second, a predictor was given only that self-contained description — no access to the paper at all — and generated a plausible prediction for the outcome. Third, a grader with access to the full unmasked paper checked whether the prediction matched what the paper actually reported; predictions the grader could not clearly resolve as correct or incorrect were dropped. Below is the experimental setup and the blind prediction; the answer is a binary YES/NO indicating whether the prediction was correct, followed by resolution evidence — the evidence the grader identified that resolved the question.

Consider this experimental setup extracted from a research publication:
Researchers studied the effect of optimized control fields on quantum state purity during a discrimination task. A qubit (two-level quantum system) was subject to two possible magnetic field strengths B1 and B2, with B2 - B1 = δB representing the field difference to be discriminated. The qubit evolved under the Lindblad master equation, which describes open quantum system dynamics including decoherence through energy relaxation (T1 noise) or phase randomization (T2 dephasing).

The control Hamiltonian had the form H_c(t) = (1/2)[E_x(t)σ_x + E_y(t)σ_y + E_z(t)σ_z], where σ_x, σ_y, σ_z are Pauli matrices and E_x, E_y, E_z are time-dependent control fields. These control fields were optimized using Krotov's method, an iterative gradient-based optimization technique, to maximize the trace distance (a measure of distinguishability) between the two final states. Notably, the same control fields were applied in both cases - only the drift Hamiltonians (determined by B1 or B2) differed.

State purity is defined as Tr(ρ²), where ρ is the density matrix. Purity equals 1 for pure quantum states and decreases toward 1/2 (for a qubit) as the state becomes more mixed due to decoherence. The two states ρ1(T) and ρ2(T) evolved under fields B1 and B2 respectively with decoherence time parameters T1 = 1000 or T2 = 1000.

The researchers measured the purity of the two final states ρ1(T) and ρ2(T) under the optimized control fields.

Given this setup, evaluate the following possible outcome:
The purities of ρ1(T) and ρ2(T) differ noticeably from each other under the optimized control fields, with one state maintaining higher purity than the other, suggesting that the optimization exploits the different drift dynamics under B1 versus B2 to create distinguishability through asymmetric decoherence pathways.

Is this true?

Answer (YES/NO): NO